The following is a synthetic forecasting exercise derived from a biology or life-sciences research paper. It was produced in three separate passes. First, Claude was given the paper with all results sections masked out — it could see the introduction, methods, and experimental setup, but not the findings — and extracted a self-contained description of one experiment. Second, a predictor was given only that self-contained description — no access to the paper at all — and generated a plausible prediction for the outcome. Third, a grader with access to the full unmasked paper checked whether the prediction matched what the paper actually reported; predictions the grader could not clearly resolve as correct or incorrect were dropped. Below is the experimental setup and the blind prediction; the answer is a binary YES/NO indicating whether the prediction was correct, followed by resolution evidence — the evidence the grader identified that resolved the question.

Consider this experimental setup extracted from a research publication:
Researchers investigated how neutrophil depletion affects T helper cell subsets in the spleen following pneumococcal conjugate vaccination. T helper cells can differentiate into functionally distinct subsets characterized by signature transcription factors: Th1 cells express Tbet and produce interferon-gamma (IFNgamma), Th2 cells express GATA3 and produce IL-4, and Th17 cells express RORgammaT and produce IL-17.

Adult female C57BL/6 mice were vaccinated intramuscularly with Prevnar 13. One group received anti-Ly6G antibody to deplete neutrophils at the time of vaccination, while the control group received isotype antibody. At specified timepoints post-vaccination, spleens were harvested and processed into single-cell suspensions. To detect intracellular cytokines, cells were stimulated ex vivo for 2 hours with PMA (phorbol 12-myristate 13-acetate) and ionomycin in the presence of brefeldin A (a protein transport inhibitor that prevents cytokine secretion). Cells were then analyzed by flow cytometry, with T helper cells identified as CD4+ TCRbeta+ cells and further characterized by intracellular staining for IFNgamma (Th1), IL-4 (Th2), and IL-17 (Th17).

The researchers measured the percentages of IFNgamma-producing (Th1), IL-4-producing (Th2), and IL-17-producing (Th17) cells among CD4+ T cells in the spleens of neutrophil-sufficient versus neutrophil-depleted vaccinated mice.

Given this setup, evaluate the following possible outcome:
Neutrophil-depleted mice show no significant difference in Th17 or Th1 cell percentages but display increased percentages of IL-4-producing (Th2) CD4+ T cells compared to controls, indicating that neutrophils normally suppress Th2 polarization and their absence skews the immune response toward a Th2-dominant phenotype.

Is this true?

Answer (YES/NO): NO